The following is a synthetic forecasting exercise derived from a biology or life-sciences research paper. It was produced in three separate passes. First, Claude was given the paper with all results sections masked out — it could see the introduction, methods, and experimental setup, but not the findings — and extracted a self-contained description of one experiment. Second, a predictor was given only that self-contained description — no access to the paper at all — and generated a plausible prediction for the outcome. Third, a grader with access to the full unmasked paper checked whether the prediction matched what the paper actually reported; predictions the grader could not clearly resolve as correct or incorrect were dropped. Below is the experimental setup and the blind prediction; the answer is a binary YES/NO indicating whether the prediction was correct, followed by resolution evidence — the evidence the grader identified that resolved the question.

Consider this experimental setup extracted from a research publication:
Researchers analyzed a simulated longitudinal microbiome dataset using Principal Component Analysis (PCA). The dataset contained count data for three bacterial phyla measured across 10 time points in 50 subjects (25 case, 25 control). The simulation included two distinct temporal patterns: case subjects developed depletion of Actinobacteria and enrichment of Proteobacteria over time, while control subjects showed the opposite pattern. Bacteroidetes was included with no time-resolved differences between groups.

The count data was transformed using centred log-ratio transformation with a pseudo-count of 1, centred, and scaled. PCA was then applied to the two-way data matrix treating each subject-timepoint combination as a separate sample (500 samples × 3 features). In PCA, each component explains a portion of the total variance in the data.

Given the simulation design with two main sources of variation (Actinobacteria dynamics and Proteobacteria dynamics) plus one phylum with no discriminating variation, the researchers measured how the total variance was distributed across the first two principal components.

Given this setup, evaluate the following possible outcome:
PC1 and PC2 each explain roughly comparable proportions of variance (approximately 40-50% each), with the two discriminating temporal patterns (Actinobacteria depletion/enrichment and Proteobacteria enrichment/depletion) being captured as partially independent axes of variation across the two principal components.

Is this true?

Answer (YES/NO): NO